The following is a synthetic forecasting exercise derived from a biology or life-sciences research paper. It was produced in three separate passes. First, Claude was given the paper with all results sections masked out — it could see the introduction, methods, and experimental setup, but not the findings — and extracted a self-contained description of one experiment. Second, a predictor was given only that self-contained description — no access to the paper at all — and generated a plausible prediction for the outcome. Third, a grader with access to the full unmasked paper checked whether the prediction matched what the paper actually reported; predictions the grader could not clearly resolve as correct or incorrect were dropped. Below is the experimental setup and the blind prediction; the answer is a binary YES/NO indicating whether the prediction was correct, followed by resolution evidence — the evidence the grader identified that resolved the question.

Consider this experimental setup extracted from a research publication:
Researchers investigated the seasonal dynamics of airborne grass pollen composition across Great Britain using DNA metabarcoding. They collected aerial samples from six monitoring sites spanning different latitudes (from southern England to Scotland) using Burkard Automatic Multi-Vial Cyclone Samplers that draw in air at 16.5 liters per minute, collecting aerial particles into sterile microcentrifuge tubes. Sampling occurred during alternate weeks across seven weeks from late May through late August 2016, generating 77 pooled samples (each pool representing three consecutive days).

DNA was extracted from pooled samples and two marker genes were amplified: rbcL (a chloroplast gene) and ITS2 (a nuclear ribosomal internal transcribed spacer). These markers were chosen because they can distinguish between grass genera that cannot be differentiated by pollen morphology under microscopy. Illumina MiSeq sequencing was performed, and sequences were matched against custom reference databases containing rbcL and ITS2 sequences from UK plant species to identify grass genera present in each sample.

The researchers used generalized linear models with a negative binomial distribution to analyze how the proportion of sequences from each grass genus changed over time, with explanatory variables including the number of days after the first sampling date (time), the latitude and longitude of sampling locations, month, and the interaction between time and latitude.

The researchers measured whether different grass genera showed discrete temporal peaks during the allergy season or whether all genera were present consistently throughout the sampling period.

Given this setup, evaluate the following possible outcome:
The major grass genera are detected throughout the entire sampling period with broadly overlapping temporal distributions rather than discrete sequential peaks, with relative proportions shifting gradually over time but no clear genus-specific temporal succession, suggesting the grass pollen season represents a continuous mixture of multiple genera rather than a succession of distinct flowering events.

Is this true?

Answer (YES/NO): NO